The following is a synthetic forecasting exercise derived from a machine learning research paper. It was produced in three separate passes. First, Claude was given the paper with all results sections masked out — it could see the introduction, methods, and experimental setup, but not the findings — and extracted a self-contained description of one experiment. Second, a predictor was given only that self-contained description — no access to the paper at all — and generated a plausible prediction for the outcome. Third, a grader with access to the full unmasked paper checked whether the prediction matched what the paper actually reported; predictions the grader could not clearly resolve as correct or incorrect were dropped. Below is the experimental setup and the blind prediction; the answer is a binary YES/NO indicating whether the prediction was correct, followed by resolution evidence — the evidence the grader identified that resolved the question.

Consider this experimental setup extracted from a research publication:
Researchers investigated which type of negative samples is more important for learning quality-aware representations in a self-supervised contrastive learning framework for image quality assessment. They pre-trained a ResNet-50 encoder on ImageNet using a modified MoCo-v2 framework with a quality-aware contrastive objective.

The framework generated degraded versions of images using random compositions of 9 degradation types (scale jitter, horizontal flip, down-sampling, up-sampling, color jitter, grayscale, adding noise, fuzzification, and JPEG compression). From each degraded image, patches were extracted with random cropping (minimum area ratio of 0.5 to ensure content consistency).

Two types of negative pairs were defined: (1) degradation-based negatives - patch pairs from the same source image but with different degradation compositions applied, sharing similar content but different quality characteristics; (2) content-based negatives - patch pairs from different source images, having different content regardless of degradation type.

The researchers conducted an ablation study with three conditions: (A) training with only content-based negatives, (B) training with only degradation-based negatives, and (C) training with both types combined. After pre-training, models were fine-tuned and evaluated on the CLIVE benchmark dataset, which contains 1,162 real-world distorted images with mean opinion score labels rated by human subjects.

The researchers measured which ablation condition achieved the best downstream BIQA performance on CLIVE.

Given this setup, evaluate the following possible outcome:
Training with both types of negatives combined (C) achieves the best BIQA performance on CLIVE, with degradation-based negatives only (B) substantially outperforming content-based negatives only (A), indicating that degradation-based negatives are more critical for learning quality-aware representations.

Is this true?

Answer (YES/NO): NO